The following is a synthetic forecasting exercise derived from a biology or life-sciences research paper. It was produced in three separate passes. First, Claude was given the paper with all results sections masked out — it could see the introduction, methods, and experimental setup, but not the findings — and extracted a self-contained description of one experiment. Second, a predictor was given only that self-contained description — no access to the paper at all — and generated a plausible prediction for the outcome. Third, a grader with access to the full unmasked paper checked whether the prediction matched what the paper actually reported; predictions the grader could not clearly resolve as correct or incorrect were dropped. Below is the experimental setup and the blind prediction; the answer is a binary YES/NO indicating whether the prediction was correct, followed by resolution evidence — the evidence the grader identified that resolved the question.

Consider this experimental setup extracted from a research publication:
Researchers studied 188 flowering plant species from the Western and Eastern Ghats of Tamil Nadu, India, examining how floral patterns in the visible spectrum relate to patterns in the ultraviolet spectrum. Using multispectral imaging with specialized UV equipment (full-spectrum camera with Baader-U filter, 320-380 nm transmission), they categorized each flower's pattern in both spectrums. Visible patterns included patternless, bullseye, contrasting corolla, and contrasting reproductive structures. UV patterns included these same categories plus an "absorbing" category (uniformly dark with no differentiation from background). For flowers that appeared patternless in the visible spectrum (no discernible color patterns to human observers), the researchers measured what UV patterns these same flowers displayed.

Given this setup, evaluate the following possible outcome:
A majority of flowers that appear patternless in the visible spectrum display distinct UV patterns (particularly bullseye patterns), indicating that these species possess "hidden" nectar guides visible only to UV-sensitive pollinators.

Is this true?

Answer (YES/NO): NO